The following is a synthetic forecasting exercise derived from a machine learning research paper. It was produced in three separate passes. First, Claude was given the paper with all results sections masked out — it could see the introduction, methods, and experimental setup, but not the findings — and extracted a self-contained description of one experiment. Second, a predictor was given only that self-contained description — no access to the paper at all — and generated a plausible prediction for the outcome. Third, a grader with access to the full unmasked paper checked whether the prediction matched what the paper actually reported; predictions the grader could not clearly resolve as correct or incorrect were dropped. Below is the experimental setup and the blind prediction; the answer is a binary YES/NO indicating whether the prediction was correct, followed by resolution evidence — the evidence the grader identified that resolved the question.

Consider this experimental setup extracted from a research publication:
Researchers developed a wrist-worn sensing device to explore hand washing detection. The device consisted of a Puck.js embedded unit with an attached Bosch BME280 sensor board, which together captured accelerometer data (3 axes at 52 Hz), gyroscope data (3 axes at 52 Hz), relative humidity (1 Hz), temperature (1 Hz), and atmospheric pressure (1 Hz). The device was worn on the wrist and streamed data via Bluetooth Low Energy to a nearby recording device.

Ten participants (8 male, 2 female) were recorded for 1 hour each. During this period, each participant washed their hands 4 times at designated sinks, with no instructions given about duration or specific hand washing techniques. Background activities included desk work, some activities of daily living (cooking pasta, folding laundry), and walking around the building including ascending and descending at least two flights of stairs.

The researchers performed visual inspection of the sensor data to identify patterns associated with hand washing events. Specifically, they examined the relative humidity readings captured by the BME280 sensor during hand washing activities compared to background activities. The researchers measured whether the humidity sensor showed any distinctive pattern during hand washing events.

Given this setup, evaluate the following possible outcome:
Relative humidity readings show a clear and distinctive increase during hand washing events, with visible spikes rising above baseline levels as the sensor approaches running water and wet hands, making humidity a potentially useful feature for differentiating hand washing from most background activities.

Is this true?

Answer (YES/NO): YES